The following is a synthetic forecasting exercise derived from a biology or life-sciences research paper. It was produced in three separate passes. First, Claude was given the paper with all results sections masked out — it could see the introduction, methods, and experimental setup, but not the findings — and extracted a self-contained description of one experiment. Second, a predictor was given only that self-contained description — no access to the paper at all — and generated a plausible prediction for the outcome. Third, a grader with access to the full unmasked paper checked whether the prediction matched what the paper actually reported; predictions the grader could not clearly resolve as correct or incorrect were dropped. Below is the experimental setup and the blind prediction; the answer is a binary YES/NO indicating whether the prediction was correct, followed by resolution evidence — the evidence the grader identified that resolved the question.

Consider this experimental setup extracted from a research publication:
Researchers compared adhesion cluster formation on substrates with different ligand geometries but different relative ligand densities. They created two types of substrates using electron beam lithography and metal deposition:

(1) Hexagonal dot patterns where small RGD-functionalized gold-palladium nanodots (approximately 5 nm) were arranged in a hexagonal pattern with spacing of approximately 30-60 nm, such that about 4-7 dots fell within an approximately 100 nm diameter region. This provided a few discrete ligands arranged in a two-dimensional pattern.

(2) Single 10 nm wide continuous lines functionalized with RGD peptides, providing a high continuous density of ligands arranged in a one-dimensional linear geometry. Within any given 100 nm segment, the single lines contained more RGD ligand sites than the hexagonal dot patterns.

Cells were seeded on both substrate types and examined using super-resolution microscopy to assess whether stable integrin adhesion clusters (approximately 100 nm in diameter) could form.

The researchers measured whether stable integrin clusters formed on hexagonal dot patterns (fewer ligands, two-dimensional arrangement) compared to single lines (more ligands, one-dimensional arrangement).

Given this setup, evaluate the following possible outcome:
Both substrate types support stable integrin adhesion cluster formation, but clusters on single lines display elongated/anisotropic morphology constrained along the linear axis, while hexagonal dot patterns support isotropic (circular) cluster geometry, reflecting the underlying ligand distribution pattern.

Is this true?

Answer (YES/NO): NO